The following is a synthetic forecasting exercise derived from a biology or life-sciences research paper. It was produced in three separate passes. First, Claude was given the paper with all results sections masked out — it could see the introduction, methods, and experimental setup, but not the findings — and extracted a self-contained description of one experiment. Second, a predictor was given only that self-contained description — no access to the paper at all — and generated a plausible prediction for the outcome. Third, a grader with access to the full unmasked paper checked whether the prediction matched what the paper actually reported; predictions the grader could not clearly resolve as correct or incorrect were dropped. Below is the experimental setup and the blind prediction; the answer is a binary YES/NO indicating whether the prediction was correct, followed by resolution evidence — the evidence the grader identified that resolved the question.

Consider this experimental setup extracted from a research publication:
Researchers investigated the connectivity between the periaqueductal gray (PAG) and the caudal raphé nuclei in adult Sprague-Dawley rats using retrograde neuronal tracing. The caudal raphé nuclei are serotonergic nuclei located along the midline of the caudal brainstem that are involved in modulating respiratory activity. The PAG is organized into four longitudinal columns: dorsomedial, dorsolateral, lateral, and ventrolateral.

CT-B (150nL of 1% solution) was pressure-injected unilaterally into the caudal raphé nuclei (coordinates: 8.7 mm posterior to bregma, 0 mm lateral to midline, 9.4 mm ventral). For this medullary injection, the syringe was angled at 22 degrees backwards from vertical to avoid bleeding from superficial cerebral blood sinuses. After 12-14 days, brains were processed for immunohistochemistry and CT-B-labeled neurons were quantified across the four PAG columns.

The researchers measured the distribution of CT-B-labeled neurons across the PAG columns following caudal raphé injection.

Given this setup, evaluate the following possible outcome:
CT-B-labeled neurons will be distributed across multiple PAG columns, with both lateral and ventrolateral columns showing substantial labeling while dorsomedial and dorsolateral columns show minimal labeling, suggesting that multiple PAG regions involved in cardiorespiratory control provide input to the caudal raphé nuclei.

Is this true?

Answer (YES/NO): YES